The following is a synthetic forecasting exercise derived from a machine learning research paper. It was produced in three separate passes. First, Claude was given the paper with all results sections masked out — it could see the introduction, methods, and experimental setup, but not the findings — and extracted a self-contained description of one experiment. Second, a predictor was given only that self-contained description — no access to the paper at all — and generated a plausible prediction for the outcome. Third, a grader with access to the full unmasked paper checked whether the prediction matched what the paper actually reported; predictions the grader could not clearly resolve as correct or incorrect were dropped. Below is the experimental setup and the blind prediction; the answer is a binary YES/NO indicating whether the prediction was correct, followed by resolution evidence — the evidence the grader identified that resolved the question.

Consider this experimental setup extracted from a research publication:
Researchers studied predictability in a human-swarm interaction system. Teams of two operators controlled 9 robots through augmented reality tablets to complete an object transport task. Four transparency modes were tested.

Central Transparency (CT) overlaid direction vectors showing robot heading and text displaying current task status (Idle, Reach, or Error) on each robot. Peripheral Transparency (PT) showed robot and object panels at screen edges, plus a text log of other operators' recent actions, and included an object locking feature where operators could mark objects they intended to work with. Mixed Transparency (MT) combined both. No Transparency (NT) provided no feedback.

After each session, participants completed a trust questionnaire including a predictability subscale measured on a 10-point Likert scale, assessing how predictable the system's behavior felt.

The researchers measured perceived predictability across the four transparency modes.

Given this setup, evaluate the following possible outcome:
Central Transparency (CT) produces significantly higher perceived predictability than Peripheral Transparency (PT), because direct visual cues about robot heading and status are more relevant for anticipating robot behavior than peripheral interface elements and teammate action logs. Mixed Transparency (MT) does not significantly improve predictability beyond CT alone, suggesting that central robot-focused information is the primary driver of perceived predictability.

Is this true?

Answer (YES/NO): NO